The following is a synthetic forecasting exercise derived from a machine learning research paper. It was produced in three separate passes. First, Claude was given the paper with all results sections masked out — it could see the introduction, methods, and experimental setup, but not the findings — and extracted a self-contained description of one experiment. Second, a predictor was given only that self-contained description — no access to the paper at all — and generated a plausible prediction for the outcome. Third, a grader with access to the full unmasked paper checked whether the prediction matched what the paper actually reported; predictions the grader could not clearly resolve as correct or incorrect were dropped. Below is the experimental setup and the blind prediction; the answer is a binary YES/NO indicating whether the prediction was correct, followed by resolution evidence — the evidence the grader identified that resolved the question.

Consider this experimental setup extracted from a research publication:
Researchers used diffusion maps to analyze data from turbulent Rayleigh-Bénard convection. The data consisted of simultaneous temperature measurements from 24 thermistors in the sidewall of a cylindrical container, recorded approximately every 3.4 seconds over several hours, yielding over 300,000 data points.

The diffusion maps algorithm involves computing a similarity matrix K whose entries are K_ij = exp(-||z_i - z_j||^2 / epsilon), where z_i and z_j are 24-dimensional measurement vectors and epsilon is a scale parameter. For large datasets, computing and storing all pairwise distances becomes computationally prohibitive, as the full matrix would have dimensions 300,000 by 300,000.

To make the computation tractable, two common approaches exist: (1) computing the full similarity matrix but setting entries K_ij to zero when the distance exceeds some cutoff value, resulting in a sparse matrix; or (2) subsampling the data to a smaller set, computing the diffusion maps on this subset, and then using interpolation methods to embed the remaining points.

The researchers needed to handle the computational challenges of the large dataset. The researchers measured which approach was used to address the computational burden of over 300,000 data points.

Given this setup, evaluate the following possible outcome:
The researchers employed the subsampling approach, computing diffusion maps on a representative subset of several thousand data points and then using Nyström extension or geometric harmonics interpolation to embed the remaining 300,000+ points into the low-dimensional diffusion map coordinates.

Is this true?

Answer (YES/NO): YES